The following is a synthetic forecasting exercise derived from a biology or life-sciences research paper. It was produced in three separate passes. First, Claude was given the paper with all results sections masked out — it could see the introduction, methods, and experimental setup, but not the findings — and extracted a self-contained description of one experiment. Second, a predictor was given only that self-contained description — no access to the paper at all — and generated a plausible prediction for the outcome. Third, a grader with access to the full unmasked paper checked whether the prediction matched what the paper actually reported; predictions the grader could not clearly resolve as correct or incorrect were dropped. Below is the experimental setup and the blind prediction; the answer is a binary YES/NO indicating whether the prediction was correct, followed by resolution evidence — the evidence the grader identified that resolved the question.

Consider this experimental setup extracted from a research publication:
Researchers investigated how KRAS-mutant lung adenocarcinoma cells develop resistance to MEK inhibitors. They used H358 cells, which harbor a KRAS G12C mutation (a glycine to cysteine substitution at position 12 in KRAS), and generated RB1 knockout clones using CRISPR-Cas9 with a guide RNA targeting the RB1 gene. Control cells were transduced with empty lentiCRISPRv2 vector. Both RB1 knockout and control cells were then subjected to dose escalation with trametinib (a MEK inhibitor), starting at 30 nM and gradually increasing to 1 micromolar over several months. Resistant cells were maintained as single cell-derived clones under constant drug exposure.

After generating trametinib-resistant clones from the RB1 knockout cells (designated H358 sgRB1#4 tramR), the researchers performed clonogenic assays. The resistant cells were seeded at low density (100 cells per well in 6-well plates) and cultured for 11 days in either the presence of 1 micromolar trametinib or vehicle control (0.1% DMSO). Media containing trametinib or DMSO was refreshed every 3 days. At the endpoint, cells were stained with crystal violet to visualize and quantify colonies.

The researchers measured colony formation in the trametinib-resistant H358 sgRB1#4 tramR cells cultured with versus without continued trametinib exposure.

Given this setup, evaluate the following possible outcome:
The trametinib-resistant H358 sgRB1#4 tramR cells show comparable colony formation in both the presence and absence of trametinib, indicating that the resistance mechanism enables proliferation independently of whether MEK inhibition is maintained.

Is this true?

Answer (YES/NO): NO